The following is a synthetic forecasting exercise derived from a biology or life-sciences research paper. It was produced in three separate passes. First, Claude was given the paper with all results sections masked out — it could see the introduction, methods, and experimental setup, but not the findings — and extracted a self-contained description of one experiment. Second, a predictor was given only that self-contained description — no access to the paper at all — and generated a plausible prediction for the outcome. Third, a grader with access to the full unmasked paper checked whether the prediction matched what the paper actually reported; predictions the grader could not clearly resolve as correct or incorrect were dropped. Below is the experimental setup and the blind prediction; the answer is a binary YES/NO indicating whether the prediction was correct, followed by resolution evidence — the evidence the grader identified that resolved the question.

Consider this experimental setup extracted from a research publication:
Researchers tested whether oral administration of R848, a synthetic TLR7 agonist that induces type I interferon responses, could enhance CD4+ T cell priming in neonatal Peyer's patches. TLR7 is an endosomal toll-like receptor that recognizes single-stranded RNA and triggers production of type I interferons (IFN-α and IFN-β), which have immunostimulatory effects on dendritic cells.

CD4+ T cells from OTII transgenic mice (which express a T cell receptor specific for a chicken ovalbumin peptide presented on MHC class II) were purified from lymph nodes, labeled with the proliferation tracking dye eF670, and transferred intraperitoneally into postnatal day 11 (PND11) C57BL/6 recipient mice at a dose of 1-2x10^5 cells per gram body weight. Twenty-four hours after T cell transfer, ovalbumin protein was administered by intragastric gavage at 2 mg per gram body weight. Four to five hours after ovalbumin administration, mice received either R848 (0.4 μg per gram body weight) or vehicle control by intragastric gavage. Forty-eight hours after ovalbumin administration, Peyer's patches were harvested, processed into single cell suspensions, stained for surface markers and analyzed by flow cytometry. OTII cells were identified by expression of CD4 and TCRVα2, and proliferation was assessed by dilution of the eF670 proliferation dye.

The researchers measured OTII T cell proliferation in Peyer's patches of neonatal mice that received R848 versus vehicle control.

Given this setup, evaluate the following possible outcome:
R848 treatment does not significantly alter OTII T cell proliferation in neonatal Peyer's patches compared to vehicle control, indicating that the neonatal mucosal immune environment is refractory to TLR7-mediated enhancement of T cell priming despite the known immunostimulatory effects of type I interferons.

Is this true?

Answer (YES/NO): NO